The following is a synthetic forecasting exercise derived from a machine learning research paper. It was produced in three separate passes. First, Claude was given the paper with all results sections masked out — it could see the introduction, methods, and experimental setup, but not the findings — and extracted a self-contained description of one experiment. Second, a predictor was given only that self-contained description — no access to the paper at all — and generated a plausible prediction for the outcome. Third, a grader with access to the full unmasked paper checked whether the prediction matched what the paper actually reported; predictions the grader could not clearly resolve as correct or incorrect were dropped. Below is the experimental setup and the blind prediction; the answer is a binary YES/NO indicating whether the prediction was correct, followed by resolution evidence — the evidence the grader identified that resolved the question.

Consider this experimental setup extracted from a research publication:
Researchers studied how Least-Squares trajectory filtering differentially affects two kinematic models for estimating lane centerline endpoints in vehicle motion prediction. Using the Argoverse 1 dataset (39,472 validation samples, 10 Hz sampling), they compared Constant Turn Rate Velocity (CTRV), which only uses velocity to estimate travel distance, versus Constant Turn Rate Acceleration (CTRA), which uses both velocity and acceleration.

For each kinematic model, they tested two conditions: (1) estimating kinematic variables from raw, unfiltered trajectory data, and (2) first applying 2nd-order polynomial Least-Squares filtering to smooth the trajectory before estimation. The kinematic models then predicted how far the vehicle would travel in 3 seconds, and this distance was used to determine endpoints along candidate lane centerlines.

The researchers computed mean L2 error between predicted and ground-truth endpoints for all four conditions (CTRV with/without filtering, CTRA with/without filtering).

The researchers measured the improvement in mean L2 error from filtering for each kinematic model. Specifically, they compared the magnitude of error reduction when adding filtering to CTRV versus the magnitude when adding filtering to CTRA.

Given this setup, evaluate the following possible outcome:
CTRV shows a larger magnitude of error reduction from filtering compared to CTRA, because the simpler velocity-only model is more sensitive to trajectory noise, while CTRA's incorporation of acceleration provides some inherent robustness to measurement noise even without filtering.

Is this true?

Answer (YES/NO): NO